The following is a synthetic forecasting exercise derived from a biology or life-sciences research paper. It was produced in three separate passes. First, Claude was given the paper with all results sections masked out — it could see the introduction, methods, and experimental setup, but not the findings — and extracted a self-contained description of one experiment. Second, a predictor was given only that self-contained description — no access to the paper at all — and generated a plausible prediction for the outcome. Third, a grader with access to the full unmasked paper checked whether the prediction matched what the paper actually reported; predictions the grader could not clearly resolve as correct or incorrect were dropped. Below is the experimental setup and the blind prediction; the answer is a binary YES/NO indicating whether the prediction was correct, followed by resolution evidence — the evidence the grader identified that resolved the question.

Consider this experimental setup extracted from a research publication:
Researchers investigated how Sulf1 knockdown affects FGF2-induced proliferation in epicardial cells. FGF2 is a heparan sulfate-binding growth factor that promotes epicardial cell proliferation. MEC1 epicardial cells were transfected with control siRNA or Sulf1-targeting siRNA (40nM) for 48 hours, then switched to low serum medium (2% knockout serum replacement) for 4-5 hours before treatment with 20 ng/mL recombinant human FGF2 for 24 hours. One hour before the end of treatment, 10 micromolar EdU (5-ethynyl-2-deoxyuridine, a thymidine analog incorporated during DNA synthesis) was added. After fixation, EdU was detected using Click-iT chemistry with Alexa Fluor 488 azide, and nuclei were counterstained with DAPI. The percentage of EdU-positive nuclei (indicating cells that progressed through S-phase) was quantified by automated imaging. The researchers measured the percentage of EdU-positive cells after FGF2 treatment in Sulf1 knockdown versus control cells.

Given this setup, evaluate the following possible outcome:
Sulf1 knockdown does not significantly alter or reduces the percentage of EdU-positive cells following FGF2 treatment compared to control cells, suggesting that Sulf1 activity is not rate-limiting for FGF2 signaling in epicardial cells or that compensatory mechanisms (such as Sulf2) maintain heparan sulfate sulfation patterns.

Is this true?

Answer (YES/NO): NO